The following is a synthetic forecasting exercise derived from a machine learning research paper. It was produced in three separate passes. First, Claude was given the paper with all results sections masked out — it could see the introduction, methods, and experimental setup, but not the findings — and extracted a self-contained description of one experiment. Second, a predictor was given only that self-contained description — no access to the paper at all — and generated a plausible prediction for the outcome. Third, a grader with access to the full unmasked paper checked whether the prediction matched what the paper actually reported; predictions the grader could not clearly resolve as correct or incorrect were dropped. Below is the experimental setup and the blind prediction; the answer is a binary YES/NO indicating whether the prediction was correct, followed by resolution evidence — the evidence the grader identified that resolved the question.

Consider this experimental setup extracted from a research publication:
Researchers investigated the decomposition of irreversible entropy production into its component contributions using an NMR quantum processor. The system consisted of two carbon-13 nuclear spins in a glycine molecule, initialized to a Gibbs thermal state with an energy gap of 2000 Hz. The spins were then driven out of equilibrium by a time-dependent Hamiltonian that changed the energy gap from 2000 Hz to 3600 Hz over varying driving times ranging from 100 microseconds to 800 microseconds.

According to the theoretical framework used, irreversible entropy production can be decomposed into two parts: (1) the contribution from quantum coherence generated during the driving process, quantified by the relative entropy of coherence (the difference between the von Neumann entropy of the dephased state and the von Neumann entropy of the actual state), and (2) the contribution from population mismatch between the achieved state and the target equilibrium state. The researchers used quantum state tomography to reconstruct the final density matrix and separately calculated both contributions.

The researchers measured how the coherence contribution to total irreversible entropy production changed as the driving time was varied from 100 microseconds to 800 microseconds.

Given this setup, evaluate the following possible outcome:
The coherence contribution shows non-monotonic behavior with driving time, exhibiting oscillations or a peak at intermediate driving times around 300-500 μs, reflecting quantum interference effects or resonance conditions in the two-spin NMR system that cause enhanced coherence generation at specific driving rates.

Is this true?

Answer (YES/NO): NO